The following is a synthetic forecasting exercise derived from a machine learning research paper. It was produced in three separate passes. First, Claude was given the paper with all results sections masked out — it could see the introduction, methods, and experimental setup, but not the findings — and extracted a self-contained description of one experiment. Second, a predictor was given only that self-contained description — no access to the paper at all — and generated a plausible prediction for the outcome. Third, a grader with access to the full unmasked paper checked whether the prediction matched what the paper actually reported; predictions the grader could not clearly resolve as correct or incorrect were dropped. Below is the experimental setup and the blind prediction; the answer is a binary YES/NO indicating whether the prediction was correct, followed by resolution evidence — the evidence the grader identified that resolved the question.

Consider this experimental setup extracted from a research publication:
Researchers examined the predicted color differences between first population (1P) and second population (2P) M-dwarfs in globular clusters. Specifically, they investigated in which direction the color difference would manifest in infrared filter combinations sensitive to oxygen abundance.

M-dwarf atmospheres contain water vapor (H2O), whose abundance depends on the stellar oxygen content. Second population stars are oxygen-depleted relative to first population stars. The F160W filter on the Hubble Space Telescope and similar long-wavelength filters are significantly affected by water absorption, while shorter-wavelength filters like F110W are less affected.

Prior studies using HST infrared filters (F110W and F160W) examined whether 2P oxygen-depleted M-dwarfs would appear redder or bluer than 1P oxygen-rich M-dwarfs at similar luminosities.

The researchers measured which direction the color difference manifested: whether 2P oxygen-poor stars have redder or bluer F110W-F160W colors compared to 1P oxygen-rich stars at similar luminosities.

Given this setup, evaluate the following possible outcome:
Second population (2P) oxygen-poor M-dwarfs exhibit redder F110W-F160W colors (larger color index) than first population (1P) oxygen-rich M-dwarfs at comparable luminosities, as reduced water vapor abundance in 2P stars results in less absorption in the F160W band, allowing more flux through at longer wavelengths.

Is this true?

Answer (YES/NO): YES